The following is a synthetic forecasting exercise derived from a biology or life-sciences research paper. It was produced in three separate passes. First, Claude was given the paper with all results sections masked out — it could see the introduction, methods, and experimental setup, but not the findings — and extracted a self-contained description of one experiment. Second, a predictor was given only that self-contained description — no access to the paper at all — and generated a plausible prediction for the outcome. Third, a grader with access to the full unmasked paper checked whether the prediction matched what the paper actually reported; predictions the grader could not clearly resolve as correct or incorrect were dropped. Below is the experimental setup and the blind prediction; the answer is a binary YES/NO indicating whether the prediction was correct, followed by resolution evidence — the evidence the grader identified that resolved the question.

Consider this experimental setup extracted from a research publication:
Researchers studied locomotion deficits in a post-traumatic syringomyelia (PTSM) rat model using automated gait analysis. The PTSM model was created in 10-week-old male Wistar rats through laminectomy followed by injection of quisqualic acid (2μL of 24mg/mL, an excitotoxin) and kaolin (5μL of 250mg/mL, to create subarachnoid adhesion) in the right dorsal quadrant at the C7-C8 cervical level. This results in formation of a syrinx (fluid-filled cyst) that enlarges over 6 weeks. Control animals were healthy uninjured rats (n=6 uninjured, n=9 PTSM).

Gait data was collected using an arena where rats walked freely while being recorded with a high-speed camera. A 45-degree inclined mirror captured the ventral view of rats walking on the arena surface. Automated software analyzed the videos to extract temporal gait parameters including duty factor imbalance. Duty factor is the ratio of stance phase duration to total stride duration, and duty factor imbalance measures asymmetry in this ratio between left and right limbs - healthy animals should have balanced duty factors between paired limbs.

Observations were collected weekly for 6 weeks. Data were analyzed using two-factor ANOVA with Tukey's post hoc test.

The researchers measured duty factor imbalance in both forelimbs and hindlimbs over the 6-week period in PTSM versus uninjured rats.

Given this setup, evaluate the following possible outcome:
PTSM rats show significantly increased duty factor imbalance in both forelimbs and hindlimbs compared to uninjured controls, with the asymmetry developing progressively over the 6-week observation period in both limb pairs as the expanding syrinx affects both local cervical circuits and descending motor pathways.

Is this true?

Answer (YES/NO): NO